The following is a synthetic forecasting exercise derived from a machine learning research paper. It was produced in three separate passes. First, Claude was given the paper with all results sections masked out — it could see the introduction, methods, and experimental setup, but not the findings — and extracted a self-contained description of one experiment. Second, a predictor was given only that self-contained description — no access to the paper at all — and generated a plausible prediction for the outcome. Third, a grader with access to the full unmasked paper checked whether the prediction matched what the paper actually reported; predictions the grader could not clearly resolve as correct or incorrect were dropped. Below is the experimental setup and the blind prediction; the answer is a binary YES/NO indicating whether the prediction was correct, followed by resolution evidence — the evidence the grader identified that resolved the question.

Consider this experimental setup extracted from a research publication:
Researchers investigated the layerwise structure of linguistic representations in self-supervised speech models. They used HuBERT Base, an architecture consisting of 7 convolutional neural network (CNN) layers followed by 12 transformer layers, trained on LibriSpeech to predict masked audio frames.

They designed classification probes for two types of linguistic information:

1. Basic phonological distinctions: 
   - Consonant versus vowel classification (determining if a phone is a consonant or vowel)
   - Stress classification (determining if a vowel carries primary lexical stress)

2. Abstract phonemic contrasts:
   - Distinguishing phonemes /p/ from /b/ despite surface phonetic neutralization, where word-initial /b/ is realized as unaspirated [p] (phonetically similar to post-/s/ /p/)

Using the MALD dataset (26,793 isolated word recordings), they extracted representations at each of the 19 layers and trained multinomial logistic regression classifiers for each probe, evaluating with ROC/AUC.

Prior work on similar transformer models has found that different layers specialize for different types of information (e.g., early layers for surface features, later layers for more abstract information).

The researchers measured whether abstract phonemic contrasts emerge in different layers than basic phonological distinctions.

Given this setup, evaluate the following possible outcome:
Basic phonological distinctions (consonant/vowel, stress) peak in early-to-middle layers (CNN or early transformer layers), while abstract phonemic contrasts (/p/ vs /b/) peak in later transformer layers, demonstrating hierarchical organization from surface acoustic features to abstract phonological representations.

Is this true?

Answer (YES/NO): NO